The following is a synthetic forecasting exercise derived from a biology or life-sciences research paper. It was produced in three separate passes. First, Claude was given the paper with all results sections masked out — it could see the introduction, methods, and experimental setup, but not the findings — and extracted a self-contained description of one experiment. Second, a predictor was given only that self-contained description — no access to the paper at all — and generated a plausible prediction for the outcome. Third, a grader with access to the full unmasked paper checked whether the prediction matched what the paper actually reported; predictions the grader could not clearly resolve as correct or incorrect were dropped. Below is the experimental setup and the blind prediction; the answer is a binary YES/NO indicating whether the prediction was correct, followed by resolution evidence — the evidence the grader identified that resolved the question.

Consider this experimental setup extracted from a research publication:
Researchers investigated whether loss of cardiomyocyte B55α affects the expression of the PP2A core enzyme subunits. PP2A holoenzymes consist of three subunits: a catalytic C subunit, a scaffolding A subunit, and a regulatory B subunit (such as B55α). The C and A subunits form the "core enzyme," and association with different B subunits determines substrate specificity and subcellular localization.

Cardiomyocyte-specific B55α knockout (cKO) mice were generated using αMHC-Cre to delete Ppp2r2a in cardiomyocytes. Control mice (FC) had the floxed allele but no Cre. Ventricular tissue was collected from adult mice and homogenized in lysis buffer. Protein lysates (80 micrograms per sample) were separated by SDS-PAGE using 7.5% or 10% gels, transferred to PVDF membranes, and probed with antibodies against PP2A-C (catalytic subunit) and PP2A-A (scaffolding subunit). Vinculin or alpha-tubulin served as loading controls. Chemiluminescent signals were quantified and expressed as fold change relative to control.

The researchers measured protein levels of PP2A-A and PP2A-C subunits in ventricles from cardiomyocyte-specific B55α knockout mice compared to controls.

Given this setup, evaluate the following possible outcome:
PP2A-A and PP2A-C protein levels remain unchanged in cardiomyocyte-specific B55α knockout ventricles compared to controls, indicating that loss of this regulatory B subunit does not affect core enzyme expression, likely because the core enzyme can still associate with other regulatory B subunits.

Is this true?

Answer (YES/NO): NO